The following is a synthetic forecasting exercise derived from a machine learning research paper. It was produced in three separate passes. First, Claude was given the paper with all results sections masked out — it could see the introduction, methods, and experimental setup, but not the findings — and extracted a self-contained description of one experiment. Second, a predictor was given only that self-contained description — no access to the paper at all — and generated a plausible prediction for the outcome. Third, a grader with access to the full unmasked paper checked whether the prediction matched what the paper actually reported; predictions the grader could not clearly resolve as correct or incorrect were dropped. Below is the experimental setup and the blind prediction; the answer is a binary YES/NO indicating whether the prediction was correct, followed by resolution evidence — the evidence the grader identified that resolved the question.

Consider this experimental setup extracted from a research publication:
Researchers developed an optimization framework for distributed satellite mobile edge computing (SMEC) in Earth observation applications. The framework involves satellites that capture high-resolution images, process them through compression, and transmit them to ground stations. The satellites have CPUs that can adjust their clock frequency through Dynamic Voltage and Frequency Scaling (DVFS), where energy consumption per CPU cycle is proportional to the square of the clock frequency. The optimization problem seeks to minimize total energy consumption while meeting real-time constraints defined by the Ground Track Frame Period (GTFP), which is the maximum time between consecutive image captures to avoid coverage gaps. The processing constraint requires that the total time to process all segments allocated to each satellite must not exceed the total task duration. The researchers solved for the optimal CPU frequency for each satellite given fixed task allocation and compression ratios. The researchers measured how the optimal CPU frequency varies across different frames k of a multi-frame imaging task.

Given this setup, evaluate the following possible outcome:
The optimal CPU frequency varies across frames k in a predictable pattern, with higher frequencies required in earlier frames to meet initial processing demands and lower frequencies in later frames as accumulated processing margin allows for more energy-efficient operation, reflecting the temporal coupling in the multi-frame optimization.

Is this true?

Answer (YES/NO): NO